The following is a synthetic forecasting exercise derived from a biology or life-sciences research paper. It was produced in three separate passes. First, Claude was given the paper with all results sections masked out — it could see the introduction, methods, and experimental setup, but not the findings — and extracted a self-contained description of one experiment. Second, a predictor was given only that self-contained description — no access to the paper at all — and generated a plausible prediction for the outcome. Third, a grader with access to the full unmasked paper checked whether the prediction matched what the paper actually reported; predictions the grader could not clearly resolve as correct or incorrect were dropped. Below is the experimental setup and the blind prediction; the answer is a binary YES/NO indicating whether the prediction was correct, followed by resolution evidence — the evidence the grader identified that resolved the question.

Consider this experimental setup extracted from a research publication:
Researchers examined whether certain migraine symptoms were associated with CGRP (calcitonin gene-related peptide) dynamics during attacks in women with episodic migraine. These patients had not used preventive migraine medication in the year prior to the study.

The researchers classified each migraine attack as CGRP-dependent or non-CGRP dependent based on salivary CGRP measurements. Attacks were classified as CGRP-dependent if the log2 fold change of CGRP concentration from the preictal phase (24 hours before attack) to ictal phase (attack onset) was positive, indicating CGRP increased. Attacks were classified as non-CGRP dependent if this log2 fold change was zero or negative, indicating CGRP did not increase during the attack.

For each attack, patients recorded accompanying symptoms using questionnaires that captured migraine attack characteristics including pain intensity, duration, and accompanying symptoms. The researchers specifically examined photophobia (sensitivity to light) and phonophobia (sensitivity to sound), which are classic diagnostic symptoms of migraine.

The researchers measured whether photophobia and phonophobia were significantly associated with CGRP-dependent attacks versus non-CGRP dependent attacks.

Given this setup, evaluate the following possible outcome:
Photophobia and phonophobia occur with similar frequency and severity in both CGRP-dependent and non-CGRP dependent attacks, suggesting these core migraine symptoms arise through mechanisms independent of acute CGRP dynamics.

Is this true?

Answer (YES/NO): NO